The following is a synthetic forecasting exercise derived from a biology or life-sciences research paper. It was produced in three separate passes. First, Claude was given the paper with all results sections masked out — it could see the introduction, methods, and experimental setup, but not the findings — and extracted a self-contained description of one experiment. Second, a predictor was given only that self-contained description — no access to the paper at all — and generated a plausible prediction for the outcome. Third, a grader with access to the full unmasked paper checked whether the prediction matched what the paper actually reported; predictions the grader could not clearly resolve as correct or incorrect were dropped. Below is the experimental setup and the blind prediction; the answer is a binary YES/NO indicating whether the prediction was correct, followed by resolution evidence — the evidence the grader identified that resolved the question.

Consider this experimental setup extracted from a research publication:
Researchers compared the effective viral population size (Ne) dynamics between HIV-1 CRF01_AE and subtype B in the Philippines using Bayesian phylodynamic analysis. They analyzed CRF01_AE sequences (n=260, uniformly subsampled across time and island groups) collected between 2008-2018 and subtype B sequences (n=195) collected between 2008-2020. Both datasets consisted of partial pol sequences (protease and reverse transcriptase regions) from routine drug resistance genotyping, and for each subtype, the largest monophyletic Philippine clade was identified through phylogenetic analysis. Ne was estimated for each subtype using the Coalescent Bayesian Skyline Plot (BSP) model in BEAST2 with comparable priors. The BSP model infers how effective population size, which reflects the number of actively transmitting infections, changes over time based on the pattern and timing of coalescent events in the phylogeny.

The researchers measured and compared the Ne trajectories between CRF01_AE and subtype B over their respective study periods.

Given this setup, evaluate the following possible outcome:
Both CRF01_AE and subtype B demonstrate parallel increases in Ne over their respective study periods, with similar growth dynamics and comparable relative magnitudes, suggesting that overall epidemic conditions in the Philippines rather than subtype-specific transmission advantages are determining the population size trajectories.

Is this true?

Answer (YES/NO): NO